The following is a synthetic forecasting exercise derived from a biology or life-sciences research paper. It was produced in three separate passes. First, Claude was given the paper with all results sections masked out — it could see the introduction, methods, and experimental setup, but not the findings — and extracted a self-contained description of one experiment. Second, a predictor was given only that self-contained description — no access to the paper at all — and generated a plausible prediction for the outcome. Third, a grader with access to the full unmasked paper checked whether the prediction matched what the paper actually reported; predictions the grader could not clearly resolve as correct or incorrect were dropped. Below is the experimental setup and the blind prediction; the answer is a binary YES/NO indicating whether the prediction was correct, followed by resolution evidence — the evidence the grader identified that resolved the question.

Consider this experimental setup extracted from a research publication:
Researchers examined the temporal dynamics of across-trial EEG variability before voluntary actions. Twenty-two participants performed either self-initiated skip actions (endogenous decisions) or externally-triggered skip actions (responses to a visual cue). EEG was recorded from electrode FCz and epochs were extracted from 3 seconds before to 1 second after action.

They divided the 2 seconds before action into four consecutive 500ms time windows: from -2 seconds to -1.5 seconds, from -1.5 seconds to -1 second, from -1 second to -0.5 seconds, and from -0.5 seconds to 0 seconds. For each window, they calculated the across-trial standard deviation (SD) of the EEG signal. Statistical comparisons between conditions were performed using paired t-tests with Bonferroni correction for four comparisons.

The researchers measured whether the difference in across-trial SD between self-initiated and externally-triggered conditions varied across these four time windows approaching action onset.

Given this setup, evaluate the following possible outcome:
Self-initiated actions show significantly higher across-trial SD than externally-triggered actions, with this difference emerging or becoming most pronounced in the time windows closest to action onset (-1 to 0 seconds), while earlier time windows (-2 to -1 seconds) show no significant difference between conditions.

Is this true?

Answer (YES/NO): NO